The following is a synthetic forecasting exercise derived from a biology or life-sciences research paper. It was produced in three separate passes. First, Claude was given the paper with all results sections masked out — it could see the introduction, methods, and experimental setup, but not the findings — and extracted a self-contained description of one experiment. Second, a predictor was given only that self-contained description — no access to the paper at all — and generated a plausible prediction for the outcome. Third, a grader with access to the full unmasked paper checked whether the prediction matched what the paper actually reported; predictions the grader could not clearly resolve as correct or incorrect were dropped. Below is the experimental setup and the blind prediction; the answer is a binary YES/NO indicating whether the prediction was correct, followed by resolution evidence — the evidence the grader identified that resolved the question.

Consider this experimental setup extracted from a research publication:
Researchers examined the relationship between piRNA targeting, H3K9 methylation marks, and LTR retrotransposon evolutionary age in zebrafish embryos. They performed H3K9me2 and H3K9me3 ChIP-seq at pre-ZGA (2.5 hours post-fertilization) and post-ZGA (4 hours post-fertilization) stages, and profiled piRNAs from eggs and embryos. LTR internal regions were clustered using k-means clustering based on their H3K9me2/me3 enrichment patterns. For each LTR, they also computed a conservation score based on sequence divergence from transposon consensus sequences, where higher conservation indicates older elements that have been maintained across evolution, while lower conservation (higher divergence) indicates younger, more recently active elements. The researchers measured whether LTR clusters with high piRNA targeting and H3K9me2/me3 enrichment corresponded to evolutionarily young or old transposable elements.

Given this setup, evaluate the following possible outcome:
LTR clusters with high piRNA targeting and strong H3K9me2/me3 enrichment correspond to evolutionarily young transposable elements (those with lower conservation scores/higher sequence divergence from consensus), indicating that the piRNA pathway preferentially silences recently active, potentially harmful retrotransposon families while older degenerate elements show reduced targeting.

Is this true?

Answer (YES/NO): NO